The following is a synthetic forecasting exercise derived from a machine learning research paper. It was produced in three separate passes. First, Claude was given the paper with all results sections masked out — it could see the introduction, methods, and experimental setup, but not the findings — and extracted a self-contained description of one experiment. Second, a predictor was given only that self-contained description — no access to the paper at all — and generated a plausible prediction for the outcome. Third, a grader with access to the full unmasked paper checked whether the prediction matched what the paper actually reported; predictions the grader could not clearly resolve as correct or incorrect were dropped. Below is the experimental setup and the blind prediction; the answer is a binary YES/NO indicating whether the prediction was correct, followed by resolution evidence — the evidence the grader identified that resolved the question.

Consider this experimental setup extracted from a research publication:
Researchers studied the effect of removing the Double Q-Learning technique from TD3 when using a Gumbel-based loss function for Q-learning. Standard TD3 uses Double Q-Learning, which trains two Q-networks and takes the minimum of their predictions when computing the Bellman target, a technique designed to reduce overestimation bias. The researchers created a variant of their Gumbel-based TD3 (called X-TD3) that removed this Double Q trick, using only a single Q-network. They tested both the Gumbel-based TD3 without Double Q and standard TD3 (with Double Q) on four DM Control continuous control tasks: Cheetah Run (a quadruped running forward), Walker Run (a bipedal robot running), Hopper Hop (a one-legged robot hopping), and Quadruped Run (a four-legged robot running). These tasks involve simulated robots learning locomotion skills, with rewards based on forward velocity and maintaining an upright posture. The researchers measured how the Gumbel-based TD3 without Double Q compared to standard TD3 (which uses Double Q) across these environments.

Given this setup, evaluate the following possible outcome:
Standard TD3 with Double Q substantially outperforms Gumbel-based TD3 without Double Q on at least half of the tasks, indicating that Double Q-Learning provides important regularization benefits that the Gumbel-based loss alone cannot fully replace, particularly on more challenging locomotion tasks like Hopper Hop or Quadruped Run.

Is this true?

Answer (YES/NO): NO